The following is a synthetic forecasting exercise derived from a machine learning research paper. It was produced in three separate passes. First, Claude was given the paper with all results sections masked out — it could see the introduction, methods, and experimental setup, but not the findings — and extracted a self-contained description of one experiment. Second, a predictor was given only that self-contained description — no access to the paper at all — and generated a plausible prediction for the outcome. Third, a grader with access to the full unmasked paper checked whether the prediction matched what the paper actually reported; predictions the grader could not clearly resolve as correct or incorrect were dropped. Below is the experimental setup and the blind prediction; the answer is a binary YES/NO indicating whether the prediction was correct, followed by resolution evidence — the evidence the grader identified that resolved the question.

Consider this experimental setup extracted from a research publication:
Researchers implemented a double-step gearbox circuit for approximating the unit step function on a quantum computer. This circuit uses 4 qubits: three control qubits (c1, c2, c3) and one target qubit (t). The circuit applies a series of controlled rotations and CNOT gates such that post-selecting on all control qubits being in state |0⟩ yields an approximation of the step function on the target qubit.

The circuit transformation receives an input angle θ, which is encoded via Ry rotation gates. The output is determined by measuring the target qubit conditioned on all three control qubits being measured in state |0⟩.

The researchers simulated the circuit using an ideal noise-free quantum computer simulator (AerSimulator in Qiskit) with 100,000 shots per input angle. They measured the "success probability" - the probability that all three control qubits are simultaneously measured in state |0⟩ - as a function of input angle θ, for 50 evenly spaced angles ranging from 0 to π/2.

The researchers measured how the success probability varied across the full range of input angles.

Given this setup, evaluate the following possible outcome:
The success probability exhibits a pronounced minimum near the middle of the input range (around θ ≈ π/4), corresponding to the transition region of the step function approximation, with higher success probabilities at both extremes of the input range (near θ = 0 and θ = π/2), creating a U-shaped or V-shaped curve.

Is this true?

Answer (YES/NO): YES